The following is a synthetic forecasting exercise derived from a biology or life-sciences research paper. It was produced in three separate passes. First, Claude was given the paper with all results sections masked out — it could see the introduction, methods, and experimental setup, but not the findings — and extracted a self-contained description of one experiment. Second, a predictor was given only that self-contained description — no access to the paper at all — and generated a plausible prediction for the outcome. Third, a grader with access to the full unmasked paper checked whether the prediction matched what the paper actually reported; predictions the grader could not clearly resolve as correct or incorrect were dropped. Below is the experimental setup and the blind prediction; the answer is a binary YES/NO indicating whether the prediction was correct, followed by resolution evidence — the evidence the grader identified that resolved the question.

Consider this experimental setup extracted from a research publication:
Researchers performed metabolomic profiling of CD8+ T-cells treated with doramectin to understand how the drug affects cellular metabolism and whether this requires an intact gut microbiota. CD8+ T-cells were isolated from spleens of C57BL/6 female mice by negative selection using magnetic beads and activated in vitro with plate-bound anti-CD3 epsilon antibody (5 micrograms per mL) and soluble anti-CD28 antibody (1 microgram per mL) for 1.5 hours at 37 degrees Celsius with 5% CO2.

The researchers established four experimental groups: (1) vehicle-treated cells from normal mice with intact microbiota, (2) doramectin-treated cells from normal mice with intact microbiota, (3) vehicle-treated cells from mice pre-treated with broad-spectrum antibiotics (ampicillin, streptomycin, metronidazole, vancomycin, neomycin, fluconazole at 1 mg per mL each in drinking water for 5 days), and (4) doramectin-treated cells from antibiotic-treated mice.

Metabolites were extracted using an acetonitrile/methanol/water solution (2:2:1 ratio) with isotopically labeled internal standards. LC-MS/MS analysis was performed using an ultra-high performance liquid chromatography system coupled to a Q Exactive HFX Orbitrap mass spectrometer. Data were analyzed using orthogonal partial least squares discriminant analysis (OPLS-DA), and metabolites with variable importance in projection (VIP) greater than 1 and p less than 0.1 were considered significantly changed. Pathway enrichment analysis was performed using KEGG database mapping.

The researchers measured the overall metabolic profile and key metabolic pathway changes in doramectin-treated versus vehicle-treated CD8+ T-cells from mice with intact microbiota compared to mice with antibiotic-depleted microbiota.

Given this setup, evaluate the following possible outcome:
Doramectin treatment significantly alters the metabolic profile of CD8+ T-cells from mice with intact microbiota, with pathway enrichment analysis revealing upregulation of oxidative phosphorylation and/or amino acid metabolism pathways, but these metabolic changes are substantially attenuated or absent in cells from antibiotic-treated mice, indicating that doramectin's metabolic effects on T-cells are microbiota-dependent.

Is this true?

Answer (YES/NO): YES